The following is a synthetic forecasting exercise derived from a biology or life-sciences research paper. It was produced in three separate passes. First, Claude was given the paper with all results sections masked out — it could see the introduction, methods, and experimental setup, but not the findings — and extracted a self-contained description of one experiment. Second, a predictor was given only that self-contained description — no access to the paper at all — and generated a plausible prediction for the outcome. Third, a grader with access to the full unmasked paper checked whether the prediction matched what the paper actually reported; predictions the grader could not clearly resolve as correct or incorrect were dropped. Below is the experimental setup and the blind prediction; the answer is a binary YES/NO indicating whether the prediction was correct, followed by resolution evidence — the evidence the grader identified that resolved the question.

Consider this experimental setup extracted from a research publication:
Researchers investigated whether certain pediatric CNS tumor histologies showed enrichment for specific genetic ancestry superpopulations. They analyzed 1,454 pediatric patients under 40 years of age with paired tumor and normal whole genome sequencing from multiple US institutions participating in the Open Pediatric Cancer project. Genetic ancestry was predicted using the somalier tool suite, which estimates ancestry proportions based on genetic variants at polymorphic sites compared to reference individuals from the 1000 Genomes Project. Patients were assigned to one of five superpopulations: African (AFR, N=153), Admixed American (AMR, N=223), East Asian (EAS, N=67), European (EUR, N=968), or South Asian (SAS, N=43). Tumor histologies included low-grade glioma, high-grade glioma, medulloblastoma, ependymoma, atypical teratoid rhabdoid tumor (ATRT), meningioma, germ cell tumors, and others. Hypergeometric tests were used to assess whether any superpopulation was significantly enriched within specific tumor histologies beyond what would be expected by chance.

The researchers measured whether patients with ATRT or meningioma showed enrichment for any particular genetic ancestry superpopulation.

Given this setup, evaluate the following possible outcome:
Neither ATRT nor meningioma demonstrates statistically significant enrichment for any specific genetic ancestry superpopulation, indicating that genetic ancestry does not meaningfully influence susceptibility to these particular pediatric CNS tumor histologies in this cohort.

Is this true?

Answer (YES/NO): NO